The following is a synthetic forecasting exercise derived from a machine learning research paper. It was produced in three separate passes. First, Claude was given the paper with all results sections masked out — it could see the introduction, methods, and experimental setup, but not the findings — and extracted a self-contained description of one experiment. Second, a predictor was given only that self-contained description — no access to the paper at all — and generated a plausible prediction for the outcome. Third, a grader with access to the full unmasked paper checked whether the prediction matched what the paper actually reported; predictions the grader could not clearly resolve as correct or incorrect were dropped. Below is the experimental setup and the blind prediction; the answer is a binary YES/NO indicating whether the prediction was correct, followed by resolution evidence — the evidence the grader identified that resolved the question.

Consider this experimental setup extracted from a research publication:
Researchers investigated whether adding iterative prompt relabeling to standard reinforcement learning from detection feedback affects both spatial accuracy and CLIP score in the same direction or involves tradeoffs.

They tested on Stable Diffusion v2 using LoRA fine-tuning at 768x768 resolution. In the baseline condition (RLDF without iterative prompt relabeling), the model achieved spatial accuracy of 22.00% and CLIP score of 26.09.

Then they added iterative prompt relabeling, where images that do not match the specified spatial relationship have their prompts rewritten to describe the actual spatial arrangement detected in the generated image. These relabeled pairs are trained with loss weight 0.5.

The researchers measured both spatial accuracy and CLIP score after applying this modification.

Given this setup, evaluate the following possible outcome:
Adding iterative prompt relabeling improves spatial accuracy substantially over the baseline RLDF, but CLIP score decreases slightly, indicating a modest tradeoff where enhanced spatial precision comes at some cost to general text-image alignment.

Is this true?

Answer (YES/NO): NO